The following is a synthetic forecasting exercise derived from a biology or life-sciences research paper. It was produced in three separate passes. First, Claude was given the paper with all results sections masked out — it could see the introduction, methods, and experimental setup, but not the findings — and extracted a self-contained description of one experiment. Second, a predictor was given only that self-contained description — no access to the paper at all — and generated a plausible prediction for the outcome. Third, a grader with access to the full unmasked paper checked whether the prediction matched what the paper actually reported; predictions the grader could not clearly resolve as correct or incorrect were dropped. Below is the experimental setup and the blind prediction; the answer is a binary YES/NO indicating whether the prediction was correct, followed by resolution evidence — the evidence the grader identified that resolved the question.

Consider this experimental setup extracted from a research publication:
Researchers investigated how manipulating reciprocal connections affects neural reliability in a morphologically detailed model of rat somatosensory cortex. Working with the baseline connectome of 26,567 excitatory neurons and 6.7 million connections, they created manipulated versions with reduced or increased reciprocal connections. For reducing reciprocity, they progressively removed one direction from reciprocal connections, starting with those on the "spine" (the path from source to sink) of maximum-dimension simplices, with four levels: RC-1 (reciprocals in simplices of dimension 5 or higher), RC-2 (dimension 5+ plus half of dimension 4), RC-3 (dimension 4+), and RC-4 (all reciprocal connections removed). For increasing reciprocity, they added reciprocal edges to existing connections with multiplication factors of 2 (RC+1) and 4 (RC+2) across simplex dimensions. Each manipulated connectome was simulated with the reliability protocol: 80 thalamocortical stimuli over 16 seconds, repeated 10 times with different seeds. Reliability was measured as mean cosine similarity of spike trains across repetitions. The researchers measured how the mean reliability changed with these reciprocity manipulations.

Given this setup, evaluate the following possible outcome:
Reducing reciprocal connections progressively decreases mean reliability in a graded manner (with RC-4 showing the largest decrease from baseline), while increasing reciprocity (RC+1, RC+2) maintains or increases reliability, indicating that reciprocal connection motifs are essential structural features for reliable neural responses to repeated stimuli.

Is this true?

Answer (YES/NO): YES